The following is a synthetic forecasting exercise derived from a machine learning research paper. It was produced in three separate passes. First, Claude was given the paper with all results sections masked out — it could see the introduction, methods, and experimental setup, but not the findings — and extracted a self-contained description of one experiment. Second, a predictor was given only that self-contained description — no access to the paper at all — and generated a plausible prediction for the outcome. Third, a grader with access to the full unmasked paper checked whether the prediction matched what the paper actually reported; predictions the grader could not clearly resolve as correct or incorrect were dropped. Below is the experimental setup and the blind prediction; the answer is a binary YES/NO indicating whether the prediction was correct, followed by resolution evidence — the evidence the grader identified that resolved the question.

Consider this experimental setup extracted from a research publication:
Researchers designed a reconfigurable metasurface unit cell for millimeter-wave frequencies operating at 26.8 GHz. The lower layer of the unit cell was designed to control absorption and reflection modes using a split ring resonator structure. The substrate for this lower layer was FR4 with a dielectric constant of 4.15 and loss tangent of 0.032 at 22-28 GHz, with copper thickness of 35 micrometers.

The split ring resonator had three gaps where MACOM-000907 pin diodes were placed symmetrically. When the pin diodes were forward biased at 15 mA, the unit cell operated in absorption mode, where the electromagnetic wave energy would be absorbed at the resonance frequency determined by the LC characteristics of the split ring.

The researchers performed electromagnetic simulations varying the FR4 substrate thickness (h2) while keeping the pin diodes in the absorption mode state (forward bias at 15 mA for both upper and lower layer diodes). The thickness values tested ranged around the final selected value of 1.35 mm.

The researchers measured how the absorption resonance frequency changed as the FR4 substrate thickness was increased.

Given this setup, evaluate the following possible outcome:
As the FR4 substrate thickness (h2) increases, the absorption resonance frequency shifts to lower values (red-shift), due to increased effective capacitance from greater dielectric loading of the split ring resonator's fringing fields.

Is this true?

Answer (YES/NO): YES